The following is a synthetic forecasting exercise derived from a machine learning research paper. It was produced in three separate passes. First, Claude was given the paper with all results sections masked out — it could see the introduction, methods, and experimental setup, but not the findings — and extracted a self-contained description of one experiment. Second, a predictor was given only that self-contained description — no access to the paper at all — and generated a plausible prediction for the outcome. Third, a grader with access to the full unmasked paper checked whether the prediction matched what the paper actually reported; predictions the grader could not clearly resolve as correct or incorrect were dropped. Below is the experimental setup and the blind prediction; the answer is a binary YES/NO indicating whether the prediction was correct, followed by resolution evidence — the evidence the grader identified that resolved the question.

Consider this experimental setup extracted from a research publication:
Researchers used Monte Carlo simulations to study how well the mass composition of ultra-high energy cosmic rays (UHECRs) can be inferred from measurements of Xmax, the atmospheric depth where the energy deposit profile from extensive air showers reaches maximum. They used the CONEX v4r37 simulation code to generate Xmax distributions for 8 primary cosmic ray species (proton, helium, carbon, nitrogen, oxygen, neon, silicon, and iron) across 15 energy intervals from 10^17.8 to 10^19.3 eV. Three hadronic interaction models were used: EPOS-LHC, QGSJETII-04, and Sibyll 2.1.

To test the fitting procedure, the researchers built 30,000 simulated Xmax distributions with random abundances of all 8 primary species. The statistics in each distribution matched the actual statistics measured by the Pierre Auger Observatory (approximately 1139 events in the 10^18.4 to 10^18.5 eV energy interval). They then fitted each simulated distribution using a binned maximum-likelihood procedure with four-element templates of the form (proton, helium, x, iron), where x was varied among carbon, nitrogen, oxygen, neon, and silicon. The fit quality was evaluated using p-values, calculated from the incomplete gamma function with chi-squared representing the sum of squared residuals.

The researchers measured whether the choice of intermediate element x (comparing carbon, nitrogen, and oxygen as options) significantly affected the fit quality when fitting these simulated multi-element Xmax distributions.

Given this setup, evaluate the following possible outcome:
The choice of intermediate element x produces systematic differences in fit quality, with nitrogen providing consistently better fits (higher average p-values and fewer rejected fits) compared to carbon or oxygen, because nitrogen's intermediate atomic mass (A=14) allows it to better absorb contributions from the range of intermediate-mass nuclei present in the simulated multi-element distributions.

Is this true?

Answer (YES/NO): NO